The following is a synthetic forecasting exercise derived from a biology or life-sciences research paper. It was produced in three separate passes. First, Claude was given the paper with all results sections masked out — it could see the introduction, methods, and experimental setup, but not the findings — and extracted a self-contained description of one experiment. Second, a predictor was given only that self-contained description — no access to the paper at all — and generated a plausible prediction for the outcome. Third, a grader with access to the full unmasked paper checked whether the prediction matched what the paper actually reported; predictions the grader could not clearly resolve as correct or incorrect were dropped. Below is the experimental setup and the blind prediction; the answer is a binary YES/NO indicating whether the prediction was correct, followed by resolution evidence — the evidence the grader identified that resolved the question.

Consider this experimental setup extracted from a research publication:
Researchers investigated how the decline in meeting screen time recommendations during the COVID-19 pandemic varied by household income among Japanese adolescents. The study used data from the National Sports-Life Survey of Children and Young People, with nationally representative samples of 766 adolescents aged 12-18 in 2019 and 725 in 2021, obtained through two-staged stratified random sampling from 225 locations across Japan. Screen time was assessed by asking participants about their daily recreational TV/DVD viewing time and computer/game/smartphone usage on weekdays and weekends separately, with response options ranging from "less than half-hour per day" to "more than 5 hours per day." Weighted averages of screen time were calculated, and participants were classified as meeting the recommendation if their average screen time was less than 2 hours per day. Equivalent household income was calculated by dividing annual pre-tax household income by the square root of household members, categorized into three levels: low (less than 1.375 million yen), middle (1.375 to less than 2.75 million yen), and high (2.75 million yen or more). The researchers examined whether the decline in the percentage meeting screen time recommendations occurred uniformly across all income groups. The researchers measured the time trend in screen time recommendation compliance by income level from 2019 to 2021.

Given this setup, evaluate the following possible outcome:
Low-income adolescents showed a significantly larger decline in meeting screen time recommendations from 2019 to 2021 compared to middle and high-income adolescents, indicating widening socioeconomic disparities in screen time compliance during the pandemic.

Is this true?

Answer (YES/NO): NO